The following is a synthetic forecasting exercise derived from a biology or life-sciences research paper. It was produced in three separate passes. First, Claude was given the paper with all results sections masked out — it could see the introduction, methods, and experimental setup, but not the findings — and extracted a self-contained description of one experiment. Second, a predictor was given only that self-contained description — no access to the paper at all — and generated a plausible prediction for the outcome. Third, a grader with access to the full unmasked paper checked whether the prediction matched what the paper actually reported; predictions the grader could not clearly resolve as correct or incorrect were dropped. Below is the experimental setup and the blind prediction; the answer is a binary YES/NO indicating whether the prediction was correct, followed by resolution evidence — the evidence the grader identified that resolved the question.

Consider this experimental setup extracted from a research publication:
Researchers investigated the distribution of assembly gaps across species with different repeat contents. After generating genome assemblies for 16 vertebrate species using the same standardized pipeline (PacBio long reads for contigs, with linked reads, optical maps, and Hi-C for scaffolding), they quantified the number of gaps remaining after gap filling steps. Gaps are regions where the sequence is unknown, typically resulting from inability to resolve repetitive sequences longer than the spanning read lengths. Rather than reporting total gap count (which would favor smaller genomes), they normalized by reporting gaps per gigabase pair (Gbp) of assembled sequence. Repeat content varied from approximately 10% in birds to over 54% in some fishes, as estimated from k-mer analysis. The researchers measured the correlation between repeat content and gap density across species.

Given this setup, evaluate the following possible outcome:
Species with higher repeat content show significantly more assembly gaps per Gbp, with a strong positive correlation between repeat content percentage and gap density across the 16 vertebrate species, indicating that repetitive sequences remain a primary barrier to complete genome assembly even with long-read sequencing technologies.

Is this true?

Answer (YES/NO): YES